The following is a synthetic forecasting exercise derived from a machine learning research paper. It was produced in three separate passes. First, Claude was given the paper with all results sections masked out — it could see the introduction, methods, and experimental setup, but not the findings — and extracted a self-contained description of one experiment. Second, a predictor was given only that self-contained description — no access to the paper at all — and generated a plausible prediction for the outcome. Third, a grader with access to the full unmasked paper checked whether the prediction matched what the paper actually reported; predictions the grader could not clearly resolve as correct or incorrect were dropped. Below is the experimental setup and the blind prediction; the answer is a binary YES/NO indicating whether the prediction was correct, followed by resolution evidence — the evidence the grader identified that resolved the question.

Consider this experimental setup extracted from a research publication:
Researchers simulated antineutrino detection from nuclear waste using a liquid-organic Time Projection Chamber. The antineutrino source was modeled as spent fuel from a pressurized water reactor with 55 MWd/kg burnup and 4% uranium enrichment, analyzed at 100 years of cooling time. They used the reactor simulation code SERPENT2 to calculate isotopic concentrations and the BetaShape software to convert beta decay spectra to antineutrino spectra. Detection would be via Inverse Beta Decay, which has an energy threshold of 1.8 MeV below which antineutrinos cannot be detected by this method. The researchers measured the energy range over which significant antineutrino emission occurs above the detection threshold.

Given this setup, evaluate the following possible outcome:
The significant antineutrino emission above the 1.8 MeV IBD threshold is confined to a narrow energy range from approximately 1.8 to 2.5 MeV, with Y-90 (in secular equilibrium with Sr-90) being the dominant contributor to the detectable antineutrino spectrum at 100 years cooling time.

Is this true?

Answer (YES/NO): NO